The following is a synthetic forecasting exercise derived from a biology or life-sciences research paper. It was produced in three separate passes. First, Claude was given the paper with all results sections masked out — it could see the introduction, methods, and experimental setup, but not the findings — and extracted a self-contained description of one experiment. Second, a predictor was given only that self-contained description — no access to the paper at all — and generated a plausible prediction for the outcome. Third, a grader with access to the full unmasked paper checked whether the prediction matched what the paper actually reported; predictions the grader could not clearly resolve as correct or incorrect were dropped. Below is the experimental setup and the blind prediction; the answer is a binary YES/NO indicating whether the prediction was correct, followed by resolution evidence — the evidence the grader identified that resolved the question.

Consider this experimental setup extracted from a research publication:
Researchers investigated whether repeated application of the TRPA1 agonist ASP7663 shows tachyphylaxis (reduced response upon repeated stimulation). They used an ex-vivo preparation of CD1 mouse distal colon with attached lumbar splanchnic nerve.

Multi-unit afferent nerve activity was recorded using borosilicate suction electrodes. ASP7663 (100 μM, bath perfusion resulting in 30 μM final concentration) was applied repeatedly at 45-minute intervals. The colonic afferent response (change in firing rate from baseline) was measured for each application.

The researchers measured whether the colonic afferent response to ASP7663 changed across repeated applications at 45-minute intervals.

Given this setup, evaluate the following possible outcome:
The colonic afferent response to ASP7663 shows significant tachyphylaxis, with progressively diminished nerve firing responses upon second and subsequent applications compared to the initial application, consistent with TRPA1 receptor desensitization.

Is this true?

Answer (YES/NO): YES